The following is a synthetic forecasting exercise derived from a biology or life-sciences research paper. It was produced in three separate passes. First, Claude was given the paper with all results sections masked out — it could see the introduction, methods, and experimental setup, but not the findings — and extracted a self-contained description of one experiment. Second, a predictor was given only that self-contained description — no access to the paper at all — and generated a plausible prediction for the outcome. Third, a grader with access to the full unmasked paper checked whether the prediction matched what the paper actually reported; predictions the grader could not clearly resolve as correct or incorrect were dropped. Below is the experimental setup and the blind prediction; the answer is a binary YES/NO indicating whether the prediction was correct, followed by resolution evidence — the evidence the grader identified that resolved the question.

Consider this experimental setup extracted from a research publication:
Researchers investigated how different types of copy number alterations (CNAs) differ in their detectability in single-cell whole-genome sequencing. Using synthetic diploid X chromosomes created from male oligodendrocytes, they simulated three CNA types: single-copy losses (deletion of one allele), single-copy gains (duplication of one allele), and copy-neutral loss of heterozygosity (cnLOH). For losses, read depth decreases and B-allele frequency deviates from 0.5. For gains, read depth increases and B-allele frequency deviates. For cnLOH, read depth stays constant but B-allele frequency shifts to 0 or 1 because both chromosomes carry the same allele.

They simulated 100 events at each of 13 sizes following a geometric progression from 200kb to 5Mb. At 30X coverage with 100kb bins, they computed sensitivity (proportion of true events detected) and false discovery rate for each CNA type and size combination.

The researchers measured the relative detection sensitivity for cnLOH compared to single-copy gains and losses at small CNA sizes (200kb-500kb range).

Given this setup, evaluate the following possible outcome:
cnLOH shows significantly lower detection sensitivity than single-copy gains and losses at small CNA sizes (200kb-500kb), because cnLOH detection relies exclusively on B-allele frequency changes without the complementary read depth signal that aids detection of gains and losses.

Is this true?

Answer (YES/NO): YES